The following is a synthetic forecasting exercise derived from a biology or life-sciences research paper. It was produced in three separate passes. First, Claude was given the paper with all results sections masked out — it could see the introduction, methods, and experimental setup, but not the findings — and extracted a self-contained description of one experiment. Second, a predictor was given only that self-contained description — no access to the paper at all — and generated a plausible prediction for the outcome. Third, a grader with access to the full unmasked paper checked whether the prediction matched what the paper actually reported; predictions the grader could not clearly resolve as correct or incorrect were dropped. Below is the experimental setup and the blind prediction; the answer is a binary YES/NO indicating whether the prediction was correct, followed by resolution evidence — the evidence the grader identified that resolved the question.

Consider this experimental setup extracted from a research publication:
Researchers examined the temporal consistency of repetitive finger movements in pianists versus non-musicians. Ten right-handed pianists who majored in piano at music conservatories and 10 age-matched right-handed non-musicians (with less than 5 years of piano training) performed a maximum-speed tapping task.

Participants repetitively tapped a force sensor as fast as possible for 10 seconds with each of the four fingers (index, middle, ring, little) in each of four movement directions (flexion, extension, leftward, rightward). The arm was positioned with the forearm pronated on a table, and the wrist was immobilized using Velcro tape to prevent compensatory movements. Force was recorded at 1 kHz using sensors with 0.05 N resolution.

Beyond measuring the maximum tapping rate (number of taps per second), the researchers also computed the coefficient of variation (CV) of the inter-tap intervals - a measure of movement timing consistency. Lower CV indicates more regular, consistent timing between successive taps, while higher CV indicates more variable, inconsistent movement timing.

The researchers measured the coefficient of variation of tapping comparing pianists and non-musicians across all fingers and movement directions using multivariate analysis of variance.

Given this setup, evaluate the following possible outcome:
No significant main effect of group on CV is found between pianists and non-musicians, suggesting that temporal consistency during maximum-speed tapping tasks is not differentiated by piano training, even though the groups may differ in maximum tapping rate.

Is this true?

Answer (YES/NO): NO